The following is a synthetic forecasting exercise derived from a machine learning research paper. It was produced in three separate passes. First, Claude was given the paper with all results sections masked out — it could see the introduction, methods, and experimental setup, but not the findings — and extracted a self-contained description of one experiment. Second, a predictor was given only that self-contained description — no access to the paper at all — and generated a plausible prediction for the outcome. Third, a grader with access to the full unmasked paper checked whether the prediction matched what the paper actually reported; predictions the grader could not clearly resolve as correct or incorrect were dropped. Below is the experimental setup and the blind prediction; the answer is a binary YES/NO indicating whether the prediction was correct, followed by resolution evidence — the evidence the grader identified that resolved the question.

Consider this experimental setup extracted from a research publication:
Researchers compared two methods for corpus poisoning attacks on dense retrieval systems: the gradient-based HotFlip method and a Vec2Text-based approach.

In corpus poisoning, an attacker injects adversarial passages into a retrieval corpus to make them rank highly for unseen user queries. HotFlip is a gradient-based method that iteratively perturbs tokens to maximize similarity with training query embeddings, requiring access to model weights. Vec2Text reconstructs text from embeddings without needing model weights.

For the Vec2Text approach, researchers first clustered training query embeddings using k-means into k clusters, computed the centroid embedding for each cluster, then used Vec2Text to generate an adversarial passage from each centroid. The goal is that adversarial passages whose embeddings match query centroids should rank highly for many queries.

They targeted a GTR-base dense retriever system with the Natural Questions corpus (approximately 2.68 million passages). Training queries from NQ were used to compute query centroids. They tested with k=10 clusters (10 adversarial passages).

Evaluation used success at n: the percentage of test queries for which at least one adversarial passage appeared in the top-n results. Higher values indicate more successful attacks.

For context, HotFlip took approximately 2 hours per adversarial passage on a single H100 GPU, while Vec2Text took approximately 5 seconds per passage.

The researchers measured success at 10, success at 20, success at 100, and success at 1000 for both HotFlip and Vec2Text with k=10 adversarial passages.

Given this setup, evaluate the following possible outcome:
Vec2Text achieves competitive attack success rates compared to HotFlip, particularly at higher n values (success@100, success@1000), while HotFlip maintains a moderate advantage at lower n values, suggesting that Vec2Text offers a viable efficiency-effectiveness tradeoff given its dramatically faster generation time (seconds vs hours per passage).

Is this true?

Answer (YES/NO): NO